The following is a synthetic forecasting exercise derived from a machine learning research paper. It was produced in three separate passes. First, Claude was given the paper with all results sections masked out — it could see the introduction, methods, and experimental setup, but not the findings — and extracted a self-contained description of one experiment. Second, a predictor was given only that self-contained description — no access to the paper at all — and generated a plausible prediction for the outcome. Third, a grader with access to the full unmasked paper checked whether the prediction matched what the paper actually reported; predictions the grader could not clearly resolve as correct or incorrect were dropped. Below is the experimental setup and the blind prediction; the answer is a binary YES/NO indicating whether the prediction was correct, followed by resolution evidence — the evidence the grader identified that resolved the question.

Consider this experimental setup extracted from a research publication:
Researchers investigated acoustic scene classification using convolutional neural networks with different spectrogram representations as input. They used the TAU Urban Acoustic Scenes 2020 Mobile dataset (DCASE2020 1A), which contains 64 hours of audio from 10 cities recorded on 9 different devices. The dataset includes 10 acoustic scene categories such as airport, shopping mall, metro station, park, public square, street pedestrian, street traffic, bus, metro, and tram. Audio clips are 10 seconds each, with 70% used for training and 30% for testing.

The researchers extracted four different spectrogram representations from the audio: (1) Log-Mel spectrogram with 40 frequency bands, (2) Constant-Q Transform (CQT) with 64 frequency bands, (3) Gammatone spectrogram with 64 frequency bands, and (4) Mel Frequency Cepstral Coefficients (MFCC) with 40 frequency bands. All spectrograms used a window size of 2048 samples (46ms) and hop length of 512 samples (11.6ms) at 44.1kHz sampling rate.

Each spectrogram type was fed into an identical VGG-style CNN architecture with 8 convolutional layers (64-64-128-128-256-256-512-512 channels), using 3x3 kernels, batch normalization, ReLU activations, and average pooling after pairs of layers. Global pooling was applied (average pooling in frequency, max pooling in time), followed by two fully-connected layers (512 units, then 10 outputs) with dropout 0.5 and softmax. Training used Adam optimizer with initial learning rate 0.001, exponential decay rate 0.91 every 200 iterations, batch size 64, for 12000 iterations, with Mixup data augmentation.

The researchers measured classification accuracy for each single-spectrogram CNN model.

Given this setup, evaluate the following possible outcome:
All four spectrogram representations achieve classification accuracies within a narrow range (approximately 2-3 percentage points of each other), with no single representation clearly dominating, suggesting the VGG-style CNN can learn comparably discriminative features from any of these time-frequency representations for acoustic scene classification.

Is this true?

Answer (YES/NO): NO